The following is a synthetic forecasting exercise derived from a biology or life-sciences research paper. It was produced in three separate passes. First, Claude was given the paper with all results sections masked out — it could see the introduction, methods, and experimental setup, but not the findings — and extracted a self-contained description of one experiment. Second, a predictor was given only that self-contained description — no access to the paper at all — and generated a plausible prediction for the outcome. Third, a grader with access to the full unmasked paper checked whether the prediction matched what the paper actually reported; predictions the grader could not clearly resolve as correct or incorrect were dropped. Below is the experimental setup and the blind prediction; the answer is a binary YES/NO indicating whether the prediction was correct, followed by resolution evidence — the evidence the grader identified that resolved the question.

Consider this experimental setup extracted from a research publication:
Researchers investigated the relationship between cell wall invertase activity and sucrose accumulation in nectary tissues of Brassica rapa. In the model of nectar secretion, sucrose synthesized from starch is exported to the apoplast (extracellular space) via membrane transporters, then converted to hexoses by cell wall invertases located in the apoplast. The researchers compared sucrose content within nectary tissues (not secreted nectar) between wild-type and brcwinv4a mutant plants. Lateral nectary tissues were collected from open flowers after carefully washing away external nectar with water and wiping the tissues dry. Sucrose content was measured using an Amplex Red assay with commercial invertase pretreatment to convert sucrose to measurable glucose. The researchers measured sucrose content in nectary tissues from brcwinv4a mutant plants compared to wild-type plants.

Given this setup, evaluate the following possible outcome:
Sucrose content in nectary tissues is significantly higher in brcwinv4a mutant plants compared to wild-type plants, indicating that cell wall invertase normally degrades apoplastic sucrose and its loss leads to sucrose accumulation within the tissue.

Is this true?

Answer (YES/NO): YES